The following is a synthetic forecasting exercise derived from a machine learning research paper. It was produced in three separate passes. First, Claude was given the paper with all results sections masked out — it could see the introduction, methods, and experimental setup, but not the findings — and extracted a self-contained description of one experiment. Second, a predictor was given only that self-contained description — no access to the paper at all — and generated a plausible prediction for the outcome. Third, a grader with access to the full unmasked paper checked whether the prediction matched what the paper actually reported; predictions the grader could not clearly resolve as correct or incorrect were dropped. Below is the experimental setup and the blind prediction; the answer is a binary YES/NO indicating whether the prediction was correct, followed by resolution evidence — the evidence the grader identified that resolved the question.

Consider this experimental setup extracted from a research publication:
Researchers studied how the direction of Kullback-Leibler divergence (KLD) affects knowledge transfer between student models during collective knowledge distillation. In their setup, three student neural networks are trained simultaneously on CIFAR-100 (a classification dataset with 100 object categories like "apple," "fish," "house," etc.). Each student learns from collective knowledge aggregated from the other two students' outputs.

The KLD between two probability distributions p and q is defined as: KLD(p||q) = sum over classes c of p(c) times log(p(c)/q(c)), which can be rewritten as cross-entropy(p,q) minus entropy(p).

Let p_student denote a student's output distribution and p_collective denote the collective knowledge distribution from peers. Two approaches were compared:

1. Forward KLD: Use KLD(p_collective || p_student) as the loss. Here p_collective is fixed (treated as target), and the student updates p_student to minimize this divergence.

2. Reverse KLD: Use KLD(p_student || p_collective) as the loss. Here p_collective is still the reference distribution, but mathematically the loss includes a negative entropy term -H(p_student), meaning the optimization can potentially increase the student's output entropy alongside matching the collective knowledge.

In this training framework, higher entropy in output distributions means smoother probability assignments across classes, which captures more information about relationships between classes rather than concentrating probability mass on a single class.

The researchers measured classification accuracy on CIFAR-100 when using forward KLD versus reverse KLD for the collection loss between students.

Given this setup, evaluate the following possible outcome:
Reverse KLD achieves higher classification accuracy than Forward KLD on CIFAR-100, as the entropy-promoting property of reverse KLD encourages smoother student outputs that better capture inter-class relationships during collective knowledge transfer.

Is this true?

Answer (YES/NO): YES